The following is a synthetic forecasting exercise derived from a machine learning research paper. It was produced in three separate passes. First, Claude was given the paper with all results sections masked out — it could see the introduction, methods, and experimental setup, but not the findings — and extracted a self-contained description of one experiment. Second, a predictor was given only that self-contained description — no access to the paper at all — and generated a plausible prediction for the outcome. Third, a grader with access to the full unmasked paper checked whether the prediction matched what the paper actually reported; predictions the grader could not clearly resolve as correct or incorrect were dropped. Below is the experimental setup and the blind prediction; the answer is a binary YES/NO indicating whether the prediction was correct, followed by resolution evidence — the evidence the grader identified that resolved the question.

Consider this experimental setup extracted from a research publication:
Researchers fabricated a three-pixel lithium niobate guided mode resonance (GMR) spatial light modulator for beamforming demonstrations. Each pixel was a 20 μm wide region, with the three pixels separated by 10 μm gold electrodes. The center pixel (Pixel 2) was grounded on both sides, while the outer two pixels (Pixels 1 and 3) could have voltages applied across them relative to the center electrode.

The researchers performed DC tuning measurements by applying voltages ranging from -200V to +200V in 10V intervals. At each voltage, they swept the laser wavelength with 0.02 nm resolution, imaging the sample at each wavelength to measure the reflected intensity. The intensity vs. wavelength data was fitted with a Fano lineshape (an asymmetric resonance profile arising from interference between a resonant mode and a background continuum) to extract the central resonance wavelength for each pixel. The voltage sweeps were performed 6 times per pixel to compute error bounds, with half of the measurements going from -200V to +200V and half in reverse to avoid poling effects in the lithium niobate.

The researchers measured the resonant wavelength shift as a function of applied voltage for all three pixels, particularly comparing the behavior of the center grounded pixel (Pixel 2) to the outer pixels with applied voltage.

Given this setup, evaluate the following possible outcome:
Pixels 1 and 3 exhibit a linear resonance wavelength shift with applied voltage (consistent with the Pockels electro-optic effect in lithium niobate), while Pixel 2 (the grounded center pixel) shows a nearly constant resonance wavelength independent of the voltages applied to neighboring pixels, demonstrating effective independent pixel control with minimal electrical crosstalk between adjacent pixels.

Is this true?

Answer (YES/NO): YES